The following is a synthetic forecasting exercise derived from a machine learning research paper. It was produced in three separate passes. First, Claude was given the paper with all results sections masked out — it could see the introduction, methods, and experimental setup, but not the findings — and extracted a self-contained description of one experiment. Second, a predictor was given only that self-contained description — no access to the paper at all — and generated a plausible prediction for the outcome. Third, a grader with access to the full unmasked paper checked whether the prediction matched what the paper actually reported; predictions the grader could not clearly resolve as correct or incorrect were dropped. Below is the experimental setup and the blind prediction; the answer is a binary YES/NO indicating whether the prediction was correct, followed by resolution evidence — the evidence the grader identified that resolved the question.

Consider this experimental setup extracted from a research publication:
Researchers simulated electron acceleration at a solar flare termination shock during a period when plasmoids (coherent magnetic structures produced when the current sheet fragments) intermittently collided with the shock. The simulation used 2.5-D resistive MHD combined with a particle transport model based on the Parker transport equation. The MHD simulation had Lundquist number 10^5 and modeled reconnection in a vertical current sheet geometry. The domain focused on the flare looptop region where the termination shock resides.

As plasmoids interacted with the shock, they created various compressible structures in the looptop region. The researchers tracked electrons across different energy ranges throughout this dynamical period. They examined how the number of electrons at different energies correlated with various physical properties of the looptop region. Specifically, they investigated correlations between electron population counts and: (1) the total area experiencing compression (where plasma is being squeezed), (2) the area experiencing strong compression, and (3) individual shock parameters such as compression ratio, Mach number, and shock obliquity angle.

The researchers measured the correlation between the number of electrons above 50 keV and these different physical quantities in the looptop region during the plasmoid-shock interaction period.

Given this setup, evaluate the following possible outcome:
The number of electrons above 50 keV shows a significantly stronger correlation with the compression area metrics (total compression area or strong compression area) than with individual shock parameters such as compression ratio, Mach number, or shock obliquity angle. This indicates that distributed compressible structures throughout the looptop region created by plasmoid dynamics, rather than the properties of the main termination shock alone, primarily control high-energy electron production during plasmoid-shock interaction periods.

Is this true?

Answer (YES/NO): YES